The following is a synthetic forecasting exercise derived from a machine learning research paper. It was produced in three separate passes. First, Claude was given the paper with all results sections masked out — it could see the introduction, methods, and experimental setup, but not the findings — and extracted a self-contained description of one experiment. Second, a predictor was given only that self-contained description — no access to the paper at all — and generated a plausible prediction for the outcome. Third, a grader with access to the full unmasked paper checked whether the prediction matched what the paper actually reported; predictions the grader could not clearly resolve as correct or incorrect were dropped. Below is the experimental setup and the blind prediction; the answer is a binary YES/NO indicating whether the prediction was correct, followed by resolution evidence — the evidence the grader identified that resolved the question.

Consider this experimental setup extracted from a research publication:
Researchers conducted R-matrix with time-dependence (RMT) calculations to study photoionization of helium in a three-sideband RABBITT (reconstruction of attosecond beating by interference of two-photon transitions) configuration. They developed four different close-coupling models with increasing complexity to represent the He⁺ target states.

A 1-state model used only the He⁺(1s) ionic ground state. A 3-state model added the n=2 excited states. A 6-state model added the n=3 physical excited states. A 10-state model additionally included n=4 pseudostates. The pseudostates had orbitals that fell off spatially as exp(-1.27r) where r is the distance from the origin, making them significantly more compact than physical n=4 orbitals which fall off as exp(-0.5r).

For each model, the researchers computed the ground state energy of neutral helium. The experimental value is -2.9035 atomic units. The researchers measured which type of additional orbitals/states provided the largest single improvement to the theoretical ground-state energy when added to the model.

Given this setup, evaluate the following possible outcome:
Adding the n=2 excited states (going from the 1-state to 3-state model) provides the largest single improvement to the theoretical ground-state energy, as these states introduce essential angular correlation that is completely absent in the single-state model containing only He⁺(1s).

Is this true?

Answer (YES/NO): NO